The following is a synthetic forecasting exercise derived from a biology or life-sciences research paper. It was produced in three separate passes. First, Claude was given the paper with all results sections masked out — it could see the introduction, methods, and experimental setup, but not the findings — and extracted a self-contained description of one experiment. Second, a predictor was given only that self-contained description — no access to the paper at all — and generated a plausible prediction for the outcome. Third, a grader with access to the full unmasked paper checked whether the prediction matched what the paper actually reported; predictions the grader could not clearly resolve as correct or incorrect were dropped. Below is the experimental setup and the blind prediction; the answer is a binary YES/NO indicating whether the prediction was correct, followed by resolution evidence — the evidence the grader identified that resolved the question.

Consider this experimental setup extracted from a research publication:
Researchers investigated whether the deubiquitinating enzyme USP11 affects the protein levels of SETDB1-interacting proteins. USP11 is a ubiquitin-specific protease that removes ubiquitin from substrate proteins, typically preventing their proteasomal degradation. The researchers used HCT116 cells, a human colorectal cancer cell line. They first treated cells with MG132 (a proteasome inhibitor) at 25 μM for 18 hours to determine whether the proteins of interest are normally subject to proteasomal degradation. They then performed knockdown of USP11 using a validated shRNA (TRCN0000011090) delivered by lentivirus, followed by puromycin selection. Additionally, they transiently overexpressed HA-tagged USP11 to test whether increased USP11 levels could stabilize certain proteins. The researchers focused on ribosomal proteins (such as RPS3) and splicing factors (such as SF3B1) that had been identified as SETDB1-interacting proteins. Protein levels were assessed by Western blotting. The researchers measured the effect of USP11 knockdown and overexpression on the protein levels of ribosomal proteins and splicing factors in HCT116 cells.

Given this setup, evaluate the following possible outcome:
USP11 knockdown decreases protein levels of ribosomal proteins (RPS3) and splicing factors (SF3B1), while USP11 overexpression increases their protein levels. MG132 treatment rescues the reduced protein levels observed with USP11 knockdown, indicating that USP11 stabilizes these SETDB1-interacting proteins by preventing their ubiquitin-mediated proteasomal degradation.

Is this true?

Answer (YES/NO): NO